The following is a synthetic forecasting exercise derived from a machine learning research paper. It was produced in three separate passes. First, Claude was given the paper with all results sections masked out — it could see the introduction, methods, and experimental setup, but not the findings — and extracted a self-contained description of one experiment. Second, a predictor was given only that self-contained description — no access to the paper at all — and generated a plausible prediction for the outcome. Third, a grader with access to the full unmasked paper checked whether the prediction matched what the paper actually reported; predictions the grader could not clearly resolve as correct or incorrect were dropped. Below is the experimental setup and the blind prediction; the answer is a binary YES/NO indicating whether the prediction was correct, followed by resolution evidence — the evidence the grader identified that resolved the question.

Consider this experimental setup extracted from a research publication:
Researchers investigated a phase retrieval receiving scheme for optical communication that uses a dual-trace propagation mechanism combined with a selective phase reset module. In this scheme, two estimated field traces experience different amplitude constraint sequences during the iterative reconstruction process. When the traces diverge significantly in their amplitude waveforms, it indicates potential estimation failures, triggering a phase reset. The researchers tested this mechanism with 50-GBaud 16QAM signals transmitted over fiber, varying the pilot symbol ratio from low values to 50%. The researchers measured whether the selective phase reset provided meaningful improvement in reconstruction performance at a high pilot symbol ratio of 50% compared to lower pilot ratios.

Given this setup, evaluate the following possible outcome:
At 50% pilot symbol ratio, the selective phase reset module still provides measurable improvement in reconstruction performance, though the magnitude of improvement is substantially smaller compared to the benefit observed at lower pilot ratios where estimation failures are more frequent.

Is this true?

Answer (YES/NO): NO